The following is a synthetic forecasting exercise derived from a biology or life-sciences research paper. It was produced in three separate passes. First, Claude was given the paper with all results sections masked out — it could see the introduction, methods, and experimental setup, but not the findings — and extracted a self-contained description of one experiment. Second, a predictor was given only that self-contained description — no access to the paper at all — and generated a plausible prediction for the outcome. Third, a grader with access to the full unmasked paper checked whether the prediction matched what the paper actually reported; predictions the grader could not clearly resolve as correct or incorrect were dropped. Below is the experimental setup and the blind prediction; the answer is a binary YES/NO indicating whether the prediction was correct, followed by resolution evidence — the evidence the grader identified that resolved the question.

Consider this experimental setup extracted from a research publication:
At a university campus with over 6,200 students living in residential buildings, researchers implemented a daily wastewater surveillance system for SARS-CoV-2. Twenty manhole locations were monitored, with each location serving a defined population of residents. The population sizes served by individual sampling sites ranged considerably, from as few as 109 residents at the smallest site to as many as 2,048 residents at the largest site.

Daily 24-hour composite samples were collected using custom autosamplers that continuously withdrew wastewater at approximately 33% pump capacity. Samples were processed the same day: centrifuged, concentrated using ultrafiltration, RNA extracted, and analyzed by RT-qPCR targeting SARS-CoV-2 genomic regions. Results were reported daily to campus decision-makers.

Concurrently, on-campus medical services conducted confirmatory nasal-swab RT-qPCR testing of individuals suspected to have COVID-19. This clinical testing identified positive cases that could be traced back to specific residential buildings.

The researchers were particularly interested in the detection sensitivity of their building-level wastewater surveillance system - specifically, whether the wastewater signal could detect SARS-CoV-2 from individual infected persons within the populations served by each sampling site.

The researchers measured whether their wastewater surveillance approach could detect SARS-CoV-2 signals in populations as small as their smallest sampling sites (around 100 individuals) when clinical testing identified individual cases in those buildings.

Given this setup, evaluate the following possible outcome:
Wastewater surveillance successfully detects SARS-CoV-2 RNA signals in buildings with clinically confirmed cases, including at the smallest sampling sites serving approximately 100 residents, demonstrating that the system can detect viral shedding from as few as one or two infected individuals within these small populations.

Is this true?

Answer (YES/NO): YES